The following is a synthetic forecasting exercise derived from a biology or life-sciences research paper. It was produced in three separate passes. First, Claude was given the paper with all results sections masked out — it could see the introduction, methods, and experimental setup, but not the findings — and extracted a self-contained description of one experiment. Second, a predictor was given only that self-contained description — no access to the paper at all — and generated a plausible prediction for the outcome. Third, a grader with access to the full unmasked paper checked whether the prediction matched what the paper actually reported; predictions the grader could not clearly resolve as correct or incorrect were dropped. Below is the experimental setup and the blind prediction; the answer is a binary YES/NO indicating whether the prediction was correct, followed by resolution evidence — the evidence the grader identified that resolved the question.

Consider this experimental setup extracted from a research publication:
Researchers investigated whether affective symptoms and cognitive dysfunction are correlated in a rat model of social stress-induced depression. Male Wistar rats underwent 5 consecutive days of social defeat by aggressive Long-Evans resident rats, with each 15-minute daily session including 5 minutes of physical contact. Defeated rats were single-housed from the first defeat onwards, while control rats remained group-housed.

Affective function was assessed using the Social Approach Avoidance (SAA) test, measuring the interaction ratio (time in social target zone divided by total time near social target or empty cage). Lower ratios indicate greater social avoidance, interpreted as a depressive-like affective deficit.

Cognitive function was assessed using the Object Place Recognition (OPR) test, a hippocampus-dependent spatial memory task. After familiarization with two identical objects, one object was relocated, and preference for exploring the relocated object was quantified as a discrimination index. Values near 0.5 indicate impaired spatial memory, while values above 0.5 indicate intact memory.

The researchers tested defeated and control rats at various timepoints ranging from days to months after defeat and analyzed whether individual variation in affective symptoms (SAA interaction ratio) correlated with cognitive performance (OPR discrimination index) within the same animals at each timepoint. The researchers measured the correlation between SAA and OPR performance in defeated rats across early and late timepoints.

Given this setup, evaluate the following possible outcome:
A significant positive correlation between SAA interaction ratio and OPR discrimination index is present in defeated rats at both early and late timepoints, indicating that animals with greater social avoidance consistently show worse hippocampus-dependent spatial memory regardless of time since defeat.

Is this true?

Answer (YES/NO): NO